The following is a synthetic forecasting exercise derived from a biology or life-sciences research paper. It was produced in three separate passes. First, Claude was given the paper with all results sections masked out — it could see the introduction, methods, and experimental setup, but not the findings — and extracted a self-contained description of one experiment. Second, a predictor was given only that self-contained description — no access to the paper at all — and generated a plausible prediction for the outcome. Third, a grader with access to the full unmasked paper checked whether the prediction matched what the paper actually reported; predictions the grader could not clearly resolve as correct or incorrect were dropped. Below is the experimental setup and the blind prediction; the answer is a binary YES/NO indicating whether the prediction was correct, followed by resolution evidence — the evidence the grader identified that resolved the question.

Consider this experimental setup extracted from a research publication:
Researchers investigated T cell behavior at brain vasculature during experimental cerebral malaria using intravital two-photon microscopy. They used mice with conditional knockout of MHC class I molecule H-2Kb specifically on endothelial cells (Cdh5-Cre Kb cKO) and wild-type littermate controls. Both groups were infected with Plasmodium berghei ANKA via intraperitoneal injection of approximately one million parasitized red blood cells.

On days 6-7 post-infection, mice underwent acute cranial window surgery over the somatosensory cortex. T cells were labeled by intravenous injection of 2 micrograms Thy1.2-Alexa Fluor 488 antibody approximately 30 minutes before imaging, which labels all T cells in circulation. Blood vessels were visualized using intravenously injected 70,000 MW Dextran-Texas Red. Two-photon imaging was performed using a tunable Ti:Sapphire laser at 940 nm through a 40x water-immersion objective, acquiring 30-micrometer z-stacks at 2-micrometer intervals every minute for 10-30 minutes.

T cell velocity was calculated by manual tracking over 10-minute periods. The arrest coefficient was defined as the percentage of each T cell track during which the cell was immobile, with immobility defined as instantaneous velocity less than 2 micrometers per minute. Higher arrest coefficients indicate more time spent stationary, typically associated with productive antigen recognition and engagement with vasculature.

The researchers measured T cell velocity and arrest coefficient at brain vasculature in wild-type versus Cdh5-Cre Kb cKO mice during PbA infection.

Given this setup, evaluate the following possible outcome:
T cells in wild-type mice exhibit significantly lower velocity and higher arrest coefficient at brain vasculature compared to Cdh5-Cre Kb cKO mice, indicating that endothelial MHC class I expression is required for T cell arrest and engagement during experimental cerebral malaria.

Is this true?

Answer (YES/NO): YES